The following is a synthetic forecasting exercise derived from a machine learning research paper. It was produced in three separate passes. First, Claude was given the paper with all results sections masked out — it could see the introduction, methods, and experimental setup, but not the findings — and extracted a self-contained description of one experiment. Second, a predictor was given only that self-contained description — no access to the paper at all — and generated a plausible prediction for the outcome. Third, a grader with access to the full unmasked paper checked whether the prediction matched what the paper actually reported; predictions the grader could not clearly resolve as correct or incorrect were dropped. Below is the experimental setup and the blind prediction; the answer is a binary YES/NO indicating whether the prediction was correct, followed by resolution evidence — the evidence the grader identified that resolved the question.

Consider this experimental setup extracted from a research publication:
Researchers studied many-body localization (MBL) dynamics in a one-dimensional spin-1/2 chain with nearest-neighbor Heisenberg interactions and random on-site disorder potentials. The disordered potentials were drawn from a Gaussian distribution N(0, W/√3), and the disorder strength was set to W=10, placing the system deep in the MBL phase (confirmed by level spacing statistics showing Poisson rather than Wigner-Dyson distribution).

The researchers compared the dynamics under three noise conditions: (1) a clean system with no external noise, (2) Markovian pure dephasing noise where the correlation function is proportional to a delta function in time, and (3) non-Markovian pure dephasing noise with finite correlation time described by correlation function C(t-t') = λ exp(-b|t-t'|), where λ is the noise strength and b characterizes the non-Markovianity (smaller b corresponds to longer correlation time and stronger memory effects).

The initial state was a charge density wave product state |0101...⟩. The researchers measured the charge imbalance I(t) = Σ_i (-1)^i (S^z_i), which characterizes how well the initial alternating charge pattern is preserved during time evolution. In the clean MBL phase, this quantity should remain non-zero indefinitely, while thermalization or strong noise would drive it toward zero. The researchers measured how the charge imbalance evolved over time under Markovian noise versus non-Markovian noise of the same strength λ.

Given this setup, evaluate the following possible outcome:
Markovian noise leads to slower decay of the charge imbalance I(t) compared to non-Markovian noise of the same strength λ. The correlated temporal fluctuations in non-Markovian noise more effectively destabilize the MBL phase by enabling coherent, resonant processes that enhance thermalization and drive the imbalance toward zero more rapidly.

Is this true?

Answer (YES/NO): NO